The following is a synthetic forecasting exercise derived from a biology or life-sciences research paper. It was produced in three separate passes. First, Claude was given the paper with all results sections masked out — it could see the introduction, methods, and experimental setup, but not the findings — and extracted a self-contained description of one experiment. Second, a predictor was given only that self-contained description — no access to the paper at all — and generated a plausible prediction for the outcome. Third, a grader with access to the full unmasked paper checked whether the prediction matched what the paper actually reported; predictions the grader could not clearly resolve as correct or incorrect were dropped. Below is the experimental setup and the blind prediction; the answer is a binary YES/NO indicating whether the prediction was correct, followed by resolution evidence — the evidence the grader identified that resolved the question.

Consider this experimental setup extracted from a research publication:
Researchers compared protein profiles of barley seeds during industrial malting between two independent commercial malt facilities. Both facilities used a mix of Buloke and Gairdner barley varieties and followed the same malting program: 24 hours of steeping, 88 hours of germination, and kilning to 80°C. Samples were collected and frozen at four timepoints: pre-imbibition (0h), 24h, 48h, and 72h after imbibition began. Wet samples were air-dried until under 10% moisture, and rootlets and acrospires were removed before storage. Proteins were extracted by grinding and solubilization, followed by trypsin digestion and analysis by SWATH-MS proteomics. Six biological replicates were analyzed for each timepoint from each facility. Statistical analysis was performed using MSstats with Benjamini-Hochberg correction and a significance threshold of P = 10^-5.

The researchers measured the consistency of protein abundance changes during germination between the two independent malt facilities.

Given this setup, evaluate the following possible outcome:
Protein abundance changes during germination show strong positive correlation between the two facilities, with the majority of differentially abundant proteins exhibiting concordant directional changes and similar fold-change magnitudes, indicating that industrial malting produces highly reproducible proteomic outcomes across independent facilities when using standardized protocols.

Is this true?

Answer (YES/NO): YES